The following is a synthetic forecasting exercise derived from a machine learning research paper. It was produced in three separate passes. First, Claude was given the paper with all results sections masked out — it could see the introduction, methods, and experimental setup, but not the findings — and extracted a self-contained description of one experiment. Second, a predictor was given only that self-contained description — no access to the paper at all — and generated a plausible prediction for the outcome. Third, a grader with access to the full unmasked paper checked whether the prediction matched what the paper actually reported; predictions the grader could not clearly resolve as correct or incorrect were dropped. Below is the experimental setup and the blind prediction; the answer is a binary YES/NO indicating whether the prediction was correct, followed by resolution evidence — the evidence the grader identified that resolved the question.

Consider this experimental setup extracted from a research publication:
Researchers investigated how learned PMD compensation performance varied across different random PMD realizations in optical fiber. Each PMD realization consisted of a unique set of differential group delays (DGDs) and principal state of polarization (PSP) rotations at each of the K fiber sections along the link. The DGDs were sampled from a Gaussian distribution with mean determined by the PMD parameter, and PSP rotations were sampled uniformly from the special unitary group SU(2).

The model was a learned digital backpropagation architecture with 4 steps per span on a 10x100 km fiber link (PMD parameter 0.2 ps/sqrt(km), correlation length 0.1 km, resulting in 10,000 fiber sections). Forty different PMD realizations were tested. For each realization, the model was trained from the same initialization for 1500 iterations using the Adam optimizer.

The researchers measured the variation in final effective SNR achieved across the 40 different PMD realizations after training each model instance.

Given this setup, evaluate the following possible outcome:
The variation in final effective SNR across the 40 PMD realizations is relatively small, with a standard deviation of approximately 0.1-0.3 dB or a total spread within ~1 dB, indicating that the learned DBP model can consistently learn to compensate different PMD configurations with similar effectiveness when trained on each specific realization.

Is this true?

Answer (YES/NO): NO